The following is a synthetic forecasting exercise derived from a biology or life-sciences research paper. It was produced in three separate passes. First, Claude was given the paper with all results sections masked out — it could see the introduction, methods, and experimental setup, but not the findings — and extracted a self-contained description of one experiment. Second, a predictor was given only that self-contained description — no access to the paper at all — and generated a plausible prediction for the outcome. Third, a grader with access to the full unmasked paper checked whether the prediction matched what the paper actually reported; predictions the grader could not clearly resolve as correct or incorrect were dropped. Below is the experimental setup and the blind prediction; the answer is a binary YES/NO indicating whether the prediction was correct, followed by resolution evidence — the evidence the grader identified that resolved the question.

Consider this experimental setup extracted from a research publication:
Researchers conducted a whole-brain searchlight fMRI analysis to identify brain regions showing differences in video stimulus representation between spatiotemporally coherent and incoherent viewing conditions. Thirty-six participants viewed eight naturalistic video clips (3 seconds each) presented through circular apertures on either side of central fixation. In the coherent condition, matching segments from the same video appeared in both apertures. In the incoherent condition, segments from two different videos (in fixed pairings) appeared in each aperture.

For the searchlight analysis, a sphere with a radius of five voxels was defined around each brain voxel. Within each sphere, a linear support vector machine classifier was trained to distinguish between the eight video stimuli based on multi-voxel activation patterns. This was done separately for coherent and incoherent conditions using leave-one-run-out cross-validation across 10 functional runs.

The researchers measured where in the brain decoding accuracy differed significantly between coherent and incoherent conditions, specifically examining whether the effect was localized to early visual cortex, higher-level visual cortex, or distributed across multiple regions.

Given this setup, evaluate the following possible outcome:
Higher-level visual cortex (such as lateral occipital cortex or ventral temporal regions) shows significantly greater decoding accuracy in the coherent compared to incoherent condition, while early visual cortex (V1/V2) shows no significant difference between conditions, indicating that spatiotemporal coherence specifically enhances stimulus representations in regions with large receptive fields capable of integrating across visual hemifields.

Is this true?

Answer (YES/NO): YES